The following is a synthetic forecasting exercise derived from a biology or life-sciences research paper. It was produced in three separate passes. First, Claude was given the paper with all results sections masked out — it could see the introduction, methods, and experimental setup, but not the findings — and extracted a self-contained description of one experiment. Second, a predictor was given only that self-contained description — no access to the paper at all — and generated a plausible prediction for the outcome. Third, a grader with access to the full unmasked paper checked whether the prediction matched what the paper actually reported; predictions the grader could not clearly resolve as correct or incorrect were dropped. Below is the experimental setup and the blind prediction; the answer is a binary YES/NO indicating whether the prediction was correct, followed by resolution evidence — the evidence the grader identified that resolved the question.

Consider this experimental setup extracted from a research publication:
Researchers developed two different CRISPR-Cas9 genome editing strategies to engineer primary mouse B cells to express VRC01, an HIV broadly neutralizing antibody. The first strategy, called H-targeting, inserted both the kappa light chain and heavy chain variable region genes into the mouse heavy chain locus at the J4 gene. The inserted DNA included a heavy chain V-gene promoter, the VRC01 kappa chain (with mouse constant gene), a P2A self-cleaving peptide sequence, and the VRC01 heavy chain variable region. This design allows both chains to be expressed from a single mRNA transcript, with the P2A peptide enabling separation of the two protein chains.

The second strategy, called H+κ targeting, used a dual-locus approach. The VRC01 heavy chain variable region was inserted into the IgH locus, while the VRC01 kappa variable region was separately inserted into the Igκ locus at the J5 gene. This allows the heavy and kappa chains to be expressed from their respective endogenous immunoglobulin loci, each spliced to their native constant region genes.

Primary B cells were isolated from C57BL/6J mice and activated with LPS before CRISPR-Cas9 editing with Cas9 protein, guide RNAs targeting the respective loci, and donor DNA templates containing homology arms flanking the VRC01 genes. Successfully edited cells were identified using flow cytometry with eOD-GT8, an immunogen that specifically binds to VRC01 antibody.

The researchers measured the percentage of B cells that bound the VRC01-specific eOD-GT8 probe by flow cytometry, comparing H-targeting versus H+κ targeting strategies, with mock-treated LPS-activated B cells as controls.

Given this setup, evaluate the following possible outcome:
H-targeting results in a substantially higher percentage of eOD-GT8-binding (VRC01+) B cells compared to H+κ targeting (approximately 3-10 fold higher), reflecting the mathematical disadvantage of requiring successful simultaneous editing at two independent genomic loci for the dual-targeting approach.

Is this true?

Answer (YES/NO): YES